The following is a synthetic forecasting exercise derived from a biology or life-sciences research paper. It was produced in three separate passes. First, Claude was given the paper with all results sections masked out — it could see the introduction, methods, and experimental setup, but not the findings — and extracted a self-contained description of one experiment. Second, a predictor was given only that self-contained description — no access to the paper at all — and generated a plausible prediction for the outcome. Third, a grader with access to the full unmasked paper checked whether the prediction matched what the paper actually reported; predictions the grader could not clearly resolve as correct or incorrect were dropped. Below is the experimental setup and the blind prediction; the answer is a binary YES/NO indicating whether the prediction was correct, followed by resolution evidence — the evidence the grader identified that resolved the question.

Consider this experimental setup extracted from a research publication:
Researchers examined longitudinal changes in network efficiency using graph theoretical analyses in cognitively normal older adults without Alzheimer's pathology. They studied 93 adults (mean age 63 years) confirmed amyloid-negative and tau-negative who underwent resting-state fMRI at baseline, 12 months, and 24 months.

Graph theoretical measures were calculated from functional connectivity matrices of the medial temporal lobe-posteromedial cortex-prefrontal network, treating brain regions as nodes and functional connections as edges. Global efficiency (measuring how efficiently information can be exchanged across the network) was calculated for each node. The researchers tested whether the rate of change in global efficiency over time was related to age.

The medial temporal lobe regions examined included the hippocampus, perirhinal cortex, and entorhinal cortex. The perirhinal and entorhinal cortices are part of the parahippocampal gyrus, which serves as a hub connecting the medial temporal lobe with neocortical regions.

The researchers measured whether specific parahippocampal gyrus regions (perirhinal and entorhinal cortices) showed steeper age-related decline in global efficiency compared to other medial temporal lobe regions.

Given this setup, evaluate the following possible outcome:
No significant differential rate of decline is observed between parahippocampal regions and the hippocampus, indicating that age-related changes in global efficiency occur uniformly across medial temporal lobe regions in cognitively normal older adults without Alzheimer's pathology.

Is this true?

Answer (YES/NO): NO